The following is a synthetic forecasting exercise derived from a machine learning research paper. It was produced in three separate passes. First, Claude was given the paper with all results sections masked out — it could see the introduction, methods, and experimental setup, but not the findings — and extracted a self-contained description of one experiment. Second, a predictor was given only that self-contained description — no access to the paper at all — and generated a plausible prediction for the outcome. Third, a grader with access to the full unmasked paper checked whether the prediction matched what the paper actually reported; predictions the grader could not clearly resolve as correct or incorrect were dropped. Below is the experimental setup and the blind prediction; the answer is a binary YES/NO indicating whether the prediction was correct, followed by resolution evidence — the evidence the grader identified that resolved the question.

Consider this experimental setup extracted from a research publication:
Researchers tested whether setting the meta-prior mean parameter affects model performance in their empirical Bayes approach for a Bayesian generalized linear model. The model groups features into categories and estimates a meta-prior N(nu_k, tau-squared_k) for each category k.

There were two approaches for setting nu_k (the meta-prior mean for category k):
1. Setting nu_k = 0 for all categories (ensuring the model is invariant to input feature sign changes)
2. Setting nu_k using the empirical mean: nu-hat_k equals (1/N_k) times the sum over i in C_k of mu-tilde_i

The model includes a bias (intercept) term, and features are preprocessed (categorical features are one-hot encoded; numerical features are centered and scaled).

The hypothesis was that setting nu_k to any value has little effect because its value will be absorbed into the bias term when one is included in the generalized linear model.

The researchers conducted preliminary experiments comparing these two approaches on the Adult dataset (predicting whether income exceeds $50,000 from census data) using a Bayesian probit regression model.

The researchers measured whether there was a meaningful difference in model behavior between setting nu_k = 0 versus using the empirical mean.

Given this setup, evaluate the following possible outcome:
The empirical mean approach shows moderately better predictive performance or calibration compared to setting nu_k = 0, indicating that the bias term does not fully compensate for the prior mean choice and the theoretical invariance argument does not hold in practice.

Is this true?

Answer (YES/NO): NO